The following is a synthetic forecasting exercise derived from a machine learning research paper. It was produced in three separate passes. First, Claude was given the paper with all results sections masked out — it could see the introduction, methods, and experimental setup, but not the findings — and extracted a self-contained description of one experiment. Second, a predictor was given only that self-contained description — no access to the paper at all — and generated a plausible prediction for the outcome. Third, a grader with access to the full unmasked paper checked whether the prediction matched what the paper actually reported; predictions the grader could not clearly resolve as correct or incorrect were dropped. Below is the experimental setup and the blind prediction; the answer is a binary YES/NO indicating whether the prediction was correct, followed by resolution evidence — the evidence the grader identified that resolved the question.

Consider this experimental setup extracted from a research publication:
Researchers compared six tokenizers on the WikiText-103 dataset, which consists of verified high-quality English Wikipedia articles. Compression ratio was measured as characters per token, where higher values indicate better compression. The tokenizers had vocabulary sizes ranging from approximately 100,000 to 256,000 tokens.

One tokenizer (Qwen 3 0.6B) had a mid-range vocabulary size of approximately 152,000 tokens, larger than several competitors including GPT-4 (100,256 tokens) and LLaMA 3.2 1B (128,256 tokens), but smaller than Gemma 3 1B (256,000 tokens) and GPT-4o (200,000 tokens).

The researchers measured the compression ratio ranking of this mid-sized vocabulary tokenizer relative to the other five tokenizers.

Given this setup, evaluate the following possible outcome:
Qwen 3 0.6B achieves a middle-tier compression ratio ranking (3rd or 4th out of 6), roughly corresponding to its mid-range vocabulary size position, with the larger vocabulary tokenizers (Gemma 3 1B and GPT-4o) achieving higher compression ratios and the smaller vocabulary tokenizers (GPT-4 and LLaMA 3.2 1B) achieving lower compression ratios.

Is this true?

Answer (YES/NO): NO